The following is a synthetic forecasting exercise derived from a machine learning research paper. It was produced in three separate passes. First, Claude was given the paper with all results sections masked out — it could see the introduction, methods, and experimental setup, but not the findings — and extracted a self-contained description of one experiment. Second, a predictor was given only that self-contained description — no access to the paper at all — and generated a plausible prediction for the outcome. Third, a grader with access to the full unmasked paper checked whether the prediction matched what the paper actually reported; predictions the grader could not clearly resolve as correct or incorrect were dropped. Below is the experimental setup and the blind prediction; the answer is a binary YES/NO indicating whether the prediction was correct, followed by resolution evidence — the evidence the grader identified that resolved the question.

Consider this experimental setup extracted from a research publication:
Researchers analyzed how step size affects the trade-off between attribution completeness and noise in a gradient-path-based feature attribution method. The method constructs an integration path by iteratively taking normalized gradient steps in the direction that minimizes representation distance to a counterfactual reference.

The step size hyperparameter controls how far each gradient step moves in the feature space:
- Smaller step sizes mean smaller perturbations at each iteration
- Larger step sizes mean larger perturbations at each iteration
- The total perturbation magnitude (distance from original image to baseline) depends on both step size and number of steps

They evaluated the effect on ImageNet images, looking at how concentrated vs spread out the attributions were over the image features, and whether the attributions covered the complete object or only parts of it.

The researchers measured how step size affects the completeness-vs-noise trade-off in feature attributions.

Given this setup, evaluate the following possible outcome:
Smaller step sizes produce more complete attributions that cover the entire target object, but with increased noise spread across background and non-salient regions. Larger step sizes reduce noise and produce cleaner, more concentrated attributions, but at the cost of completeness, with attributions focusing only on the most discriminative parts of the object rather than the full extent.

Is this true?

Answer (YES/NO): NO